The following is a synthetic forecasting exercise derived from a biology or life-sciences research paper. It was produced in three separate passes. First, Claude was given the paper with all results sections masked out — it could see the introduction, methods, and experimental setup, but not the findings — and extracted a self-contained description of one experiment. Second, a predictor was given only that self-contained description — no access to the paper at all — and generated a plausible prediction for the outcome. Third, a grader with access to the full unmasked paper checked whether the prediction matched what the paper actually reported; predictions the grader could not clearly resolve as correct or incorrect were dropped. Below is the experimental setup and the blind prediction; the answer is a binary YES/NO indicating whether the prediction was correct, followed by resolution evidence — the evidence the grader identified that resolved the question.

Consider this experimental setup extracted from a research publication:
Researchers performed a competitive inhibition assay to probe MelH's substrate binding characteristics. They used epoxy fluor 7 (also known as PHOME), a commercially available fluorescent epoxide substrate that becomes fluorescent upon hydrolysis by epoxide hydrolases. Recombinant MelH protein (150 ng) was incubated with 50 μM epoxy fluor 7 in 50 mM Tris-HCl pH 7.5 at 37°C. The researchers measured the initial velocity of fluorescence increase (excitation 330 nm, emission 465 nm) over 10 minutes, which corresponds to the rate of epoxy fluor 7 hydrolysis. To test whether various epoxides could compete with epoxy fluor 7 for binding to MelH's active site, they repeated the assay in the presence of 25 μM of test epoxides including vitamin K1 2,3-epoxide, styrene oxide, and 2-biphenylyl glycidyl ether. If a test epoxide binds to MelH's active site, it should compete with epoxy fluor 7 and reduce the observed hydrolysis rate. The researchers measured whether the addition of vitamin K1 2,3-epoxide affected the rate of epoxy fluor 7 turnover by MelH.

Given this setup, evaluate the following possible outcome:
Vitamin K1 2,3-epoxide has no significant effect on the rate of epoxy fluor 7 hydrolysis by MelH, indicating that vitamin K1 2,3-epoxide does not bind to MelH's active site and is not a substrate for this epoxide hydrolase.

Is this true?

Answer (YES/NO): NO